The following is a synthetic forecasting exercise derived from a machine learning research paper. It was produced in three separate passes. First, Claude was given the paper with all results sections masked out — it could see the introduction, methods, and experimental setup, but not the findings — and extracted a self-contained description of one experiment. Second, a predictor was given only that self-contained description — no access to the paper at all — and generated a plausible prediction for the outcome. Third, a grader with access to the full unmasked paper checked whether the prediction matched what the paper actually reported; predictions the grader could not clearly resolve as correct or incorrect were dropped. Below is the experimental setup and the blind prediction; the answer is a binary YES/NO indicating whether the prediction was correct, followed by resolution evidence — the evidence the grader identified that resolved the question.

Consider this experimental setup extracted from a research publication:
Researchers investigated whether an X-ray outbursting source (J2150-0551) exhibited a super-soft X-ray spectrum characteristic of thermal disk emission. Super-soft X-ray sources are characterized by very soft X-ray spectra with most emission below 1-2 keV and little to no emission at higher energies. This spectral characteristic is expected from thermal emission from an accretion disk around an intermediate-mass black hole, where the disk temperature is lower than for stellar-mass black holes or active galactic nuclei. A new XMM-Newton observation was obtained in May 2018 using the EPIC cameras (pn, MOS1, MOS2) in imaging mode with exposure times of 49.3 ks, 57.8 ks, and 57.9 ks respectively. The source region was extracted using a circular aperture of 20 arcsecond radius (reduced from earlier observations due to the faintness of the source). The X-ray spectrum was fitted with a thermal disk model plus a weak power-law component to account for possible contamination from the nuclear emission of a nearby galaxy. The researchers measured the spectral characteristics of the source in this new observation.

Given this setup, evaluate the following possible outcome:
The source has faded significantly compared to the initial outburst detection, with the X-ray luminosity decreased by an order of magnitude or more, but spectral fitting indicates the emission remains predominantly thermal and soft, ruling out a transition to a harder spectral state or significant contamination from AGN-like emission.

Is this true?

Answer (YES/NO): YES